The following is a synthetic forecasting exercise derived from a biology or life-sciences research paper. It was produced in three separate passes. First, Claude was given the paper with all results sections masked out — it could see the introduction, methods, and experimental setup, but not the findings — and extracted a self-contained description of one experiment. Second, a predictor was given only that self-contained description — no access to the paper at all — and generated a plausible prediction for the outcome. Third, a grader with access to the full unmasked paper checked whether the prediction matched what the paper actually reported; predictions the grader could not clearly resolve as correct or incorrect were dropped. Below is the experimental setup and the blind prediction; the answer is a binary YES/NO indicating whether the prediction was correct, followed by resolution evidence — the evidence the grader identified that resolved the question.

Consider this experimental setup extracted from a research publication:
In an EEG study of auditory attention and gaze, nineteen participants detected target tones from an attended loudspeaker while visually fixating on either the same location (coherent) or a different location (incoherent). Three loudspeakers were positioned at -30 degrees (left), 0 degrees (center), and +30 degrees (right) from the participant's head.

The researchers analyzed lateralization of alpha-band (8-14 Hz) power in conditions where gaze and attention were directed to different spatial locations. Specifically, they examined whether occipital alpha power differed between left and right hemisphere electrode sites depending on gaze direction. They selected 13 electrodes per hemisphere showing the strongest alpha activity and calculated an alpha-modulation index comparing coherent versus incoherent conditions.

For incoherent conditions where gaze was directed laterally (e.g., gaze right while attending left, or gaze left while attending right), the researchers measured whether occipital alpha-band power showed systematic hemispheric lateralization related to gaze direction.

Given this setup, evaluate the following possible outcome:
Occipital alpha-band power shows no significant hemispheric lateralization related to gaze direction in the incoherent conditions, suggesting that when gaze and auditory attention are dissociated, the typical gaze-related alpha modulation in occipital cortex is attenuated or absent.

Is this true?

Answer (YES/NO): NO